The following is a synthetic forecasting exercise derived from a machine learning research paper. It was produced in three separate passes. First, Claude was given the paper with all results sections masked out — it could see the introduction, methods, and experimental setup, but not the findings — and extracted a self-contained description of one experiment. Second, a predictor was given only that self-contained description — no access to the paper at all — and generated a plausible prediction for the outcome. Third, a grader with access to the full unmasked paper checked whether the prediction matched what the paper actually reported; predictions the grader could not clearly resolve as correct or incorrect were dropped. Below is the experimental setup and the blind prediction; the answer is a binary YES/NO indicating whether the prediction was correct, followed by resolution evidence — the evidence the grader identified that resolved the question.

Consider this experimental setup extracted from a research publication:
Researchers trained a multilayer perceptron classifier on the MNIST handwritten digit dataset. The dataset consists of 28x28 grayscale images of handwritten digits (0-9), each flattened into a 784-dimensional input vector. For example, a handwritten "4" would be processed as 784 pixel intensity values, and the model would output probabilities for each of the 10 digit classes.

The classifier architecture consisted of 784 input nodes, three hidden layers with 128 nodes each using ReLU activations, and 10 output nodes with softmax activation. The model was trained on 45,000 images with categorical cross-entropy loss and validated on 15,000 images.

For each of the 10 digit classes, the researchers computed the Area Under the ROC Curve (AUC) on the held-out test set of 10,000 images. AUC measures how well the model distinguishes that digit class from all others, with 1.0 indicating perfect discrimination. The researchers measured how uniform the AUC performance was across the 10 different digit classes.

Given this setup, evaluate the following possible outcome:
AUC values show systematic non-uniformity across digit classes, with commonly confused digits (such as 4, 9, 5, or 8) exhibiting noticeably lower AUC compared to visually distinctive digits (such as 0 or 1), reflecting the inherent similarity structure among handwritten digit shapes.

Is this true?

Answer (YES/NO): NO